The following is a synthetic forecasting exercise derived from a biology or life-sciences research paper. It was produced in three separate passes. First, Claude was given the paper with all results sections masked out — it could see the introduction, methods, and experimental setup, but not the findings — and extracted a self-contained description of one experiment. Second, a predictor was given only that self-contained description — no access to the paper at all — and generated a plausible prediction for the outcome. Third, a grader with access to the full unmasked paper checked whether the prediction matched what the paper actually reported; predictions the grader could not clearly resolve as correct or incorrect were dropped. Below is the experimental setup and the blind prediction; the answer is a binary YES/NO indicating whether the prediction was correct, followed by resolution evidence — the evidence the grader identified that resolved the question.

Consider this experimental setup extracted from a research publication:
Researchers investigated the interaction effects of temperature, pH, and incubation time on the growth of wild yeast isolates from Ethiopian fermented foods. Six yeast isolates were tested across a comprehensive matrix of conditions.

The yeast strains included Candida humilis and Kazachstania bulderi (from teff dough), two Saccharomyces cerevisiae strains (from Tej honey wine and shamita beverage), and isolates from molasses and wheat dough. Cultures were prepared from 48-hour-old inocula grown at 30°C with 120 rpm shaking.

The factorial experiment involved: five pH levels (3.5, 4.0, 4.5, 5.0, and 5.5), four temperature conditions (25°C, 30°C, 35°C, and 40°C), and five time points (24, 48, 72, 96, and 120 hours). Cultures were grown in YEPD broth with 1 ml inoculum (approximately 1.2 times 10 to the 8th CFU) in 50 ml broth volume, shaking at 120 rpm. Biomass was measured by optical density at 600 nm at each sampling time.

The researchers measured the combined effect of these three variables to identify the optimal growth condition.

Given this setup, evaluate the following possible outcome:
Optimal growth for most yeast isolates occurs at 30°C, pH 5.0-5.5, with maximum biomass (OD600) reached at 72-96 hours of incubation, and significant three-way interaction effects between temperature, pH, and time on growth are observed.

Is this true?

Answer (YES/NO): NO